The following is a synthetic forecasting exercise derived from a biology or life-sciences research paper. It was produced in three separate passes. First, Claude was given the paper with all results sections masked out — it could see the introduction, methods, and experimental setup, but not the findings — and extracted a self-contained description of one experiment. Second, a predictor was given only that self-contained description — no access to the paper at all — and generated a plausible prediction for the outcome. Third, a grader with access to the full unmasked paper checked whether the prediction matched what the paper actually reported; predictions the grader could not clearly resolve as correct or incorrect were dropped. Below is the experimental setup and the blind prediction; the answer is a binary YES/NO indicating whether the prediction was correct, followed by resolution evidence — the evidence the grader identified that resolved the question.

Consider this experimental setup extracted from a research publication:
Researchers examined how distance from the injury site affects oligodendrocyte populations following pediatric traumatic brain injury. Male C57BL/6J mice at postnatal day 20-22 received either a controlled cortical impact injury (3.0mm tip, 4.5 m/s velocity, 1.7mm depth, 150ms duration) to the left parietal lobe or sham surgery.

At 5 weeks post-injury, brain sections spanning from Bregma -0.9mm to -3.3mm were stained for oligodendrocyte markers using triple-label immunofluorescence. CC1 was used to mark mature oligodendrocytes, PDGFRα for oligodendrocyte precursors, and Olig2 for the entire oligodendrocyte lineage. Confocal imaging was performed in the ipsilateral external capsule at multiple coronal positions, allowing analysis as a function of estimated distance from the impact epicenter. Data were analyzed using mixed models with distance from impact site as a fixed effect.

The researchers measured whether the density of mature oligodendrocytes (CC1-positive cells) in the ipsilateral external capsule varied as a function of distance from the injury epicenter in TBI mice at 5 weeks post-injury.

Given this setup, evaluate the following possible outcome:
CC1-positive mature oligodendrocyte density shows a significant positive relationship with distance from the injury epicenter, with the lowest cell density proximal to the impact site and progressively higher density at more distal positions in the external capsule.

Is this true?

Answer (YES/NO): NO